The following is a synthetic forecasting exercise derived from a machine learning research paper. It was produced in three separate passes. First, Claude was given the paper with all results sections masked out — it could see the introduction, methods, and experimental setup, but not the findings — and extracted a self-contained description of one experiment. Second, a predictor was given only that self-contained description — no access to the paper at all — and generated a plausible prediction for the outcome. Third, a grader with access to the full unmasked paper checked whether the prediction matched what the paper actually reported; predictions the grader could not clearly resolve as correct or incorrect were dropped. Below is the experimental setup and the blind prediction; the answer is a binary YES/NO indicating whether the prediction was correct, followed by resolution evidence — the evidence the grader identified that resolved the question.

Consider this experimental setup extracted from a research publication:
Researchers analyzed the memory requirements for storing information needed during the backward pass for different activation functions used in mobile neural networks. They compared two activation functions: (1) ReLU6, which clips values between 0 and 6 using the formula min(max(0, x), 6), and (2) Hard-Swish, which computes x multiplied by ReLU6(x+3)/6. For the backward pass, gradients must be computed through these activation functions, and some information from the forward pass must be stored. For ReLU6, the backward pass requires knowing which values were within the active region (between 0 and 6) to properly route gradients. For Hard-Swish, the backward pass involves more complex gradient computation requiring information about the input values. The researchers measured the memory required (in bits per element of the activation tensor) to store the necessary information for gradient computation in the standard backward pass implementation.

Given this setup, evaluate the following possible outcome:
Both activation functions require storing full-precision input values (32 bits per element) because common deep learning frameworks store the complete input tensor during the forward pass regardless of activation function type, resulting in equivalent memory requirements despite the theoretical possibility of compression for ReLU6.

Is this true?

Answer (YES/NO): NO